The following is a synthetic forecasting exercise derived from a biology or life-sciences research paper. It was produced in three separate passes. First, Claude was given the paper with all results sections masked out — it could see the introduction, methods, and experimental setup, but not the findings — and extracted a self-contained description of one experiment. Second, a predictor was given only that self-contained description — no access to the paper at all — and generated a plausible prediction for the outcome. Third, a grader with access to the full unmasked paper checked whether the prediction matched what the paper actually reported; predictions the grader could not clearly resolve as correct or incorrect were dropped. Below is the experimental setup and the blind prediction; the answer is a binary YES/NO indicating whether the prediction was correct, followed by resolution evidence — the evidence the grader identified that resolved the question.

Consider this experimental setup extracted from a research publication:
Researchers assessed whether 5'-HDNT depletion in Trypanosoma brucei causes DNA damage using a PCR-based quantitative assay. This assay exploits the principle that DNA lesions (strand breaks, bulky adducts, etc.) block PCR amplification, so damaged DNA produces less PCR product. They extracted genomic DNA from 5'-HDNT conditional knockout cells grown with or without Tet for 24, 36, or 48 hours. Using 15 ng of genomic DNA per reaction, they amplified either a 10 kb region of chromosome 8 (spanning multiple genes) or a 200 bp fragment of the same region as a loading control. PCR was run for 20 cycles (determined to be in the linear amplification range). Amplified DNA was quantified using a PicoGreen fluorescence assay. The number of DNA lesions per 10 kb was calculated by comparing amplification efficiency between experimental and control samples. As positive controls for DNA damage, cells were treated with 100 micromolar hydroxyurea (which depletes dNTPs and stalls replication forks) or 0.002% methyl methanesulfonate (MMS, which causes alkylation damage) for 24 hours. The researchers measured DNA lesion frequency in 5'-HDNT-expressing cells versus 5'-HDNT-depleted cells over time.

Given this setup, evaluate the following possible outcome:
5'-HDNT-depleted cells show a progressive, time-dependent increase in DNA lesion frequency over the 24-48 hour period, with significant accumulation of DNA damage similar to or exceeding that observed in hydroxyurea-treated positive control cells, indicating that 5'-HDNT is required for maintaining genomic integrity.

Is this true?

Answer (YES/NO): YES